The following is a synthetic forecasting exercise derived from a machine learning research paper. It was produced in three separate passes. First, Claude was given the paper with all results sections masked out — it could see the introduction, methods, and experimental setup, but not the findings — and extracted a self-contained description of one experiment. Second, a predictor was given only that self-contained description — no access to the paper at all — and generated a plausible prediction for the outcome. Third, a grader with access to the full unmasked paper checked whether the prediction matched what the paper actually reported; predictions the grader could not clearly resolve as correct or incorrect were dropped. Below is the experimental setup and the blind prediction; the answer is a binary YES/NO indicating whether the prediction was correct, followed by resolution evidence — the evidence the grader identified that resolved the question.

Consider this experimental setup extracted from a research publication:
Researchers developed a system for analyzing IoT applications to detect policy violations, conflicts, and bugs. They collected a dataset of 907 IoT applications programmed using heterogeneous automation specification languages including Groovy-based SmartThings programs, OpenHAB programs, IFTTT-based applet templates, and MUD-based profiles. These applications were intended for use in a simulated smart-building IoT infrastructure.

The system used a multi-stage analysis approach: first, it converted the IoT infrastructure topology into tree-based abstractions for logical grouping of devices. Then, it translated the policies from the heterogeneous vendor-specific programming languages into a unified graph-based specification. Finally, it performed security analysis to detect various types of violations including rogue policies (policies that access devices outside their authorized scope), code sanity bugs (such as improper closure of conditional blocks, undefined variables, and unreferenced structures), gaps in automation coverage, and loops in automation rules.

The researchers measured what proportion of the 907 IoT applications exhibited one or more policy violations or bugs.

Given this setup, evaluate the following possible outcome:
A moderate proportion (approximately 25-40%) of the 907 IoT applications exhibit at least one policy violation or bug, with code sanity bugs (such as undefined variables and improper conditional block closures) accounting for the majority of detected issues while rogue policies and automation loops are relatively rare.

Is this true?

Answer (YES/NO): NO